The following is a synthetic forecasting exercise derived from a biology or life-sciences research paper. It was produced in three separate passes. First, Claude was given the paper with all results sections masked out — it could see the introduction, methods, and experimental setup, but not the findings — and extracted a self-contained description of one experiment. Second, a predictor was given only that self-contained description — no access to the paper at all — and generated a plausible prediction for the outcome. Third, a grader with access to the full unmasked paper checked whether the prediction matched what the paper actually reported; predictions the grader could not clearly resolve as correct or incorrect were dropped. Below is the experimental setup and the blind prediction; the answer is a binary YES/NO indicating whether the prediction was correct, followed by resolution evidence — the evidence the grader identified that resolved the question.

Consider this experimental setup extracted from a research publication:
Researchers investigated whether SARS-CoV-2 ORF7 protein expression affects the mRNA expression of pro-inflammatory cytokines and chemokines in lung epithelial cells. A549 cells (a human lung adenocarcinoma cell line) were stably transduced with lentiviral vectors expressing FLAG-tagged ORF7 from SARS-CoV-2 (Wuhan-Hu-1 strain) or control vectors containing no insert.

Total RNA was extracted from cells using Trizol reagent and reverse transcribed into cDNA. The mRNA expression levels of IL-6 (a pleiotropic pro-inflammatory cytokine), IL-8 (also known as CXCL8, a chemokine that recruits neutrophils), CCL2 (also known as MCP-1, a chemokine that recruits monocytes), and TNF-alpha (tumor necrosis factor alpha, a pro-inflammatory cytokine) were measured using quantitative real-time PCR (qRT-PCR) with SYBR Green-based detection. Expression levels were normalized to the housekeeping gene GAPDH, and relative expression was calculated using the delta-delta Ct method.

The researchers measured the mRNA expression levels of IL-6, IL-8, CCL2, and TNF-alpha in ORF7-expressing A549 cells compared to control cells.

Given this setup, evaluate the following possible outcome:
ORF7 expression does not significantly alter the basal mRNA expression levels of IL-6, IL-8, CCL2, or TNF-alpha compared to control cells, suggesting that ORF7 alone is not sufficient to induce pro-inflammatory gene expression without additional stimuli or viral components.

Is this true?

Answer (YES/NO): NO